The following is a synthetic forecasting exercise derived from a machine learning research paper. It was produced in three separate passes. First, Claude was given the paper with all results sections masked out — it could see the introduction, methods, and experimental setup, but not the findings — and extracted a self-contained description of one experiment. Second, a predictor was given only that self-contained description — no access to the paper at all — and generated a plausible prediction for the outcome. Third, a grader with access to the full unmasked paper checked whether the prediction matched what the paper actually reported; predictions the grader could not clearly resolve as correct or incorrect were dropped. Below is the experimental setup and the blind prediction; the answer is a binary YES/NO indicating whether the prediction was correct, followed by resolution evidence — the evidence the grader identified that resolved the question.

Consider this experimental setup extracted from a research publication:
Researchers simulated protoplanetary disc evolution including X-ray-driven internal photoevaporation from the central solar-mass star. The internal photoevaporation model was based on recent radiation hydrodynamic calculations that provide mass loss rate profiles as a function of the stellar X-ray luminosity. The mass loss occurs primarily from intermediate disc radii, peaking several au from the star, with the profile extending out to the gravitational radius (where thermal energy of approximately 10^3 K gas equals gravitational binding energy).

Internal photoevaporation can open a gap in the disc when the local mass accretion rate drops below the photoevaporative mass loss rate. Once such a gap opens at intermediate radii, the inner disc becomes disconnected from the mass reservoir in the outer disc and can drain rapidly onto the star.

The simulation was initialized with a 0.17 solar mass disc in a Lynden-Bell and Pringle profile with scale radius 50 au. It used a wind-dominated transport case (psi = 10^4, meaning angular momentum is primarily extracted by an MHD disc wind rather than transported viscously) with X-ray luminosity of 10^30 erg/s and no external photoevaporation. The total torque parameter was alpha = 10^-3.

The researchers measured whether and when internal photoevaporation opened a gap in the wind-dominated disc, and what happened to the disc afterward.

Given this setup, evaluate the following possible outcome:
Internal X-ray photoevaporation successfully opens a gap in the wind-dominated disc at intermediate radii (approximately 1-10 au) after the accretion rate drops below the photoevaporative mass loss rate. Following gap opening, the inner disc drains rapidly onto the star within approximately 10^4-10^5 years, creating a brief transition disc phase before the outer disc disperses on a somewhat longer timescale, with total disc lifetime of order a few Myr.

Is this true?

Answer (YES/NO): NO